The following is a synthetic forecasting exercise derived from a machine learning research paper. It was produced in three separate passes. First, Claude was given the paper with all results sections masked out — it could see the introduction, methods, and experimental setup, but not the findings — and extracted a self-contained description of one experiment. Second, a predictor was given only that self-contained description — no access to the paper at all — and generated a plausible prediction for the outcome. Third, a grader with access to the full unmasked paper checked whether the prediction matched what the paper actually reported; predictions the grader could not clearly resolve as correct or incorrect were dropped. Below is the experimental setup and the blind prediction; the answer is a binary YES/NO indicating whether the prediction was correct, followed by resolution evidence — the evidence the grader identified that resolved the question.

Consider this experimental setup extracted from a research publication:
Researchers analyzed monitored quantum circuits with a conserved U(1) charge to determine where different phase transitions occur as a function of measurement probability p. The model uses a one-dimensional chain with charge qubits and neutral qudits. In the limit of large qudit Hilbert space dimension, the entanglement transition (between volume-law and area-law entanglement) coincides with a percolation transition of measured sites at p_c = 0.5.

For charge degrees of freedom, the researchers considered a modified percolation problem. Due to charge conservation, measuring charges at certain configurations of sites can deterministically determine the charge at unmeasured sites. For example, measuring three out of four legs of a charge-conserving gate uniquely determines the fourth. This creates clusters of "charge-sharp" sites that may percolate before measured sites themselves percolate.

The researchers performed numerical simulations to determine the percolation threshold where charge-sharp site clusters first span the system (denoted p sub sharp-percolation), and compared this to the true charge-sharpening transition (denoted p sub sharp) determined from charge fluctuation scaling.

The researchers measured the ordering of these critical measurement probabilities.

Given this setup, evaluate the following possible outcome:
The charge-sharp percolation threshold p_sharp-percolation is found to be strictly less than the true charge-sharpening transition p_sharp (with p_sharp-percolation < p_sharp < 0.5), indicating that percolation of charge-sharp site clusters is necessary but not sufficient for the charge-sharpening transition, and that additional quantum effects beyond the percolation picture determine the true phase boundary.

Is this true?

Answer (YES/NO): NO